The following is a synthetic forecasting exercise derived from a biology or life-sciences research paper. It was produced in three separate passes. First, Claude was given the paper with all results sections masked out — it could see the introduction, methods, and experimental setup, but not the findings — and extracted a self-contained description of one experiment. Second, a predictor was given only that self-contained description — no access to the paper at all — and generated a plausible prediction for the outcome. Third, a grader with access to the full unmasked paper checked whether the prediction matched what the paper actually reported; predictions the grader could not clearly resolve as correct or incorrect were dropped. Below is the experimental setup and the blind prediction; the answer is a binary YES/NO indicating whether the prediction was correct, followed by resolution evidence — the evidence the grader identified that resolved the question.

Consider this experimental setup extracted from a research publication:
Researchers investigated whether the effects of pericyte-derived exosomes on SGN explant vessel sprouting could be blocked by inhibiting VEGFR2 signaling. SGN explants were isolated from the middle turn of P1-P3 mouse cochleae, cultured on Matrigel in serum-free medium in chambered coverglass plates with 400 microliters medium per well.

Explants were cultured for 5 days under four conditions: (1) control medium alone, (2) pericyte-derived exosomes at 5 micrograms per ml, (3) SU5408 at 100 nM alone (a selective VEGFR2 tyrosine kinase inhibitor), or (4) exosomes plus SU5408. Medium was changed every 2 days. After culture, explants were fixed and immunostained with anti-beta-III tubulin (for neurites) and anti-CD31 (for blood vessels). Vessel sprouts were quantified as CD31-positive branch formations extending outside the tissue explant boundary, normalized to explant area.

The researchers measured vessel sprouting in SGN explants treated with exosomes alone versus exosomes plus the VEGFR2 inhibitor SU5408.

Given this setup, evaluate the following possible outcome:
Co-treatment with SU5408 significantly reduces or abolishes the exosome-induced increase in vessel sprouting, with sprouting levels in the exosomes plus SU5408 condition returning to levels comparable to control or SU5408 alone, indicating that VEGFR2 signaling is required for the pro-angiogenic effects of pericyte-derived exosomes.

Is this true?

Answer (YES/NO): YES